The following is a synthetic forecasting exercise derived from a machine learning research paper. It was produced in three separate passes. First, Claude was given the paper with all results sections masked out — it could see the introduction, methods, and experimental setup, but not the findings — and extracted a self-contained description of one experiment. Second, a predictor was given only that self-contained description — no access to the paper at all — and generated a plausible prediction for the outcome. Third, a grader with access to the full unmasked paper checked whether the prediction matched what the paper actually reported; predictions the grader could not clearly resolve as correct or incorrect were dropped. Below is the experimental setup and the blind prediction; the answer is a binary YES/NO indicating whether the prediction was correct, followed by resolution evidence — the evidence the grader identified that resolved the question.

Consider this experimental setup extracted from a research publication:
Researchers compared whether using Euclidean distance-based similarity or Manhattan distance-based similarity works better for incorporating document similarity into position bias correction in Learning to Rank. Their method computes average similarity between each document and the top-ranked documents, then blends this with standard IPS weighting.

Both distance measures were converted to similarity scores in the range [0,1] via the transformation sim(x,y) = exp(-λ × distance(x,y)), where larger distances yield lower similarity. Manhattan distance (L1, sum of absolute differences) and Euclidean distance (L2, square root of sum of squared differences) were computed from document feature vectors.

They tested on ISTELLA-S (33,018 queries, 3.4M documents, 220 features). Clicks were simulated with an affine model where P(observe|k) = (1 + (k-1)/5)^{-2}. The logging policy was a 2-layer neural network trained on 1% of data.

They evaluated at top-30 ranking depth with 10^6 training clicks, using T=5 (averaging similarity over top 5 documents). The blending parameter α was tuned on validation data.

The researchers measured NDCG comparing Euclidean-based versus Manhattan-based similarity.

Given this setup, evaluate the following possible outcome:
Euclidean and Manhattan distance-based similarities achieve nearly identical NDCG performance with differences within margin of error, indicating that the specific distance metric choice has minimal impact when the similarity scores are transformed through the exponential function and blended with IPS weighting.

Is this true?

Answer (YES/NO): NO